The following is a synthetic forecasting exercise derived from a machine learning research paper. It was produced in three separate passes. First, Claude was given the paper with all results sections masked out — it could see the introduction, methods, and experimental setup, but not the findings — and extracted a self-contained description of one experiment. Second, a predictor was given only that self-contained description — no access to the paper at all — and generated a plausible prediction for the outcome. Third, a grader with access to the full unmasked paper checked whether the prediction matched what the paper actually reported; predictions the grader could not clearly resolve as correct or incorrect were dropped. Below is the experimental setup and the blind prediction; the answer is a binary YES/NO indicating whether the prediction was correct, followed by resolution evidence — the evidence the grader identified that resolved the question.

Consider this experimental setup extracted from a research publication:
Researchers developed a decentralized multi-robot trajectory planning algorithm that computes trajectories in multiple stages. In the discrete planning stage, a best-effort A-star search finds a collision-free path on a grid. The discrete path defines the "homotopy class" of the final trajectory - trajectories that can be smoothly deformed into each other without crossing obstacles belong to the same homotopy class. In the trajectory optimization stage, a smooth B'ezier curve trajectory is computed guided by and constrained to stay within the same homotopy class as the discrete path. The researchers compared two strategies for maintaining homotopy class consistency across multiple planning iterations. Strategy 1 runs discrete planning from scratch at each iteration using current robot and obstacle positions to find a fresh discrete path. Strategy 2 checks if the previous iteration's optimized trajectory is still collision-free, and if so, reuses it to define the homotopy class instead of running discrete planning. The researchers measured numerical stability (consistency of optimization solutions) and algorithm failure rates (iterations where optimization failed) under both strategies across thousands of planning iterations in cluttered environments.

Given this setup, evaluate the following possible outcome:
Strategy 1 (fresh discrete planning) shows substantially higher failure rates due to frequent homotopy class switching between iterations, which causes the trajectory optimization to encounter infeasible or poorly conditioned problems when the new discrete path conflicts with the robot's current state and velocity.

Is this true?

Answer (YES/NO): NO